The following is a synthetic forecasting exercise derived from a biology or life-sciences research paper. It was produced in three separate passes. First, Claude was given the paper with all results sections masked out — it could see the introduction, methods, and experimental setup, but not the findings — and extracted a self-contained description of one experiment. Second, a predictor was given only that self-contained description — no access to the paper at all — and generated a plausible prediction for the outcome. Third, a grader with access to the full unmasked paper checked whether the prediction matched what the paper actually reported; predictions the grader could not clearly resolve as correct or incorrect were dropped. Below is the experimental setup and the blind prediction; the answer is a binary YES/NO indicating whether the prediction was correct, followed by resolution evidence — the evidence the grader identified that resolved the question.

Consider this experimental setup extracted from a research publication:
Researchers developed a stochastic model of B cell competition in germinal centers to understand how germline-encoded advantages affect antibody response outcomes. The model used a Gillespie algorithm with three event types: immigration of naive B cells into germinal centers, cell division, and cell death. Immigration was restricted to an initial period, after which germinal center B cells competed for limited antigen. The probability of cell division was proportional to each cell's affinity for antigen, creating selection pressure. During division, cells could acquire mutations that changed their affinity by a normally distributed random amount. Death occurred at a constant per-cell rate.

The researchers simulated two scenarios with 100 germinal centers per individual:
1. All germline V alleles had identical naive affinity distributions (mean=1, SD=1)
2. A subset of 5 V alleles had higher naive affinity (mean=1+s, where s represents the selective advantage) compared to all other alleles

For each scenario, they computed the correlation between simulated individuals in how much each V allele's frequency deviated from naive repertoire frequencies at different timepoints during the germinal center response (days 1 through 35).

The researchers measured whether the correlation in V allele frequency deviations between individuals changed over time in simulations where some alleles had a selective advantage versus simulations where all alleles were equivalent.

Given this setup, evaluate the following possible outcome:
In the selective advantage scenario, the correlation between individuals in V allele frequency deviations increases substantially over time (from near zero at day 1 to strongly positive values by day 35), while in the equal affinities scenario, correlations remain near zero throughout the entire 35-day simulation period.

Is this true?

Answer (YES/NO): NO